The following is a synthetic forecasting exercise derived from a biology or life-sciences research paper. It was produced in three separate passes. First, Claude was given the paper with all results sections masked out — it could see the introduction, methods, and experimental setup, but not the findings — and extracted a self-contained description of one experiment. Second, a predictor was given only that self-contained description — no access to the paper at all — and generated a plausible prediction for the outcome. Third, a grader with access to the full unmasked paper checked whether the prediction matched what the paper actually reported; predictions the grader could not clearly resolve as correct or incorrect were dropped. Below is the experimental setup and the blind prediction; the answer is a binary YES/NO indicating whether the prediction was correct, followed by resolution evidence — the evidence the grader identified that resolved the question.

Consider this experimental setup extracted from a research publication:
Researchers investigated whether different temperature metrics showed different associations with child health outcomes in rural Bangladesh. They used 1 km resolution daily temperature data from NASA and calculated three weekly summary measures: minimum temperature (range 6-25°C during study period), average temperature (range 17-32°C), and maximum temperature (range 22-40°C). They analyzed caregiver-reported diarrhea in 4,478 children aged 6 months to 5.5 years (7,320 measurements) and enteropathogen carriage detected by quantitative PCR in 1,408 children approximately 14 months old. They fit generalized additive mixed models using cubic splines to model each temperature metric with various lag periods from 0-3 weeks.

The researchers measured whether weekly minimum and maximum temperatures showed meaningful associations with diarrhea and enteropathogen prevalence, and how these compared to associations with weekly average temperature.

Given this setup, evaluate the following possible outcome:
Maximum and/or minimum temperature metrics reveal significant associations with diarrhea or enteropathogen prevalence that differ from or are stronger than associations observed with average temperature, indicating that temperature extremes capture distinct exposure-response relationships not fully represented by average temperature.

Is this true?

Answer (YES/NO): NO